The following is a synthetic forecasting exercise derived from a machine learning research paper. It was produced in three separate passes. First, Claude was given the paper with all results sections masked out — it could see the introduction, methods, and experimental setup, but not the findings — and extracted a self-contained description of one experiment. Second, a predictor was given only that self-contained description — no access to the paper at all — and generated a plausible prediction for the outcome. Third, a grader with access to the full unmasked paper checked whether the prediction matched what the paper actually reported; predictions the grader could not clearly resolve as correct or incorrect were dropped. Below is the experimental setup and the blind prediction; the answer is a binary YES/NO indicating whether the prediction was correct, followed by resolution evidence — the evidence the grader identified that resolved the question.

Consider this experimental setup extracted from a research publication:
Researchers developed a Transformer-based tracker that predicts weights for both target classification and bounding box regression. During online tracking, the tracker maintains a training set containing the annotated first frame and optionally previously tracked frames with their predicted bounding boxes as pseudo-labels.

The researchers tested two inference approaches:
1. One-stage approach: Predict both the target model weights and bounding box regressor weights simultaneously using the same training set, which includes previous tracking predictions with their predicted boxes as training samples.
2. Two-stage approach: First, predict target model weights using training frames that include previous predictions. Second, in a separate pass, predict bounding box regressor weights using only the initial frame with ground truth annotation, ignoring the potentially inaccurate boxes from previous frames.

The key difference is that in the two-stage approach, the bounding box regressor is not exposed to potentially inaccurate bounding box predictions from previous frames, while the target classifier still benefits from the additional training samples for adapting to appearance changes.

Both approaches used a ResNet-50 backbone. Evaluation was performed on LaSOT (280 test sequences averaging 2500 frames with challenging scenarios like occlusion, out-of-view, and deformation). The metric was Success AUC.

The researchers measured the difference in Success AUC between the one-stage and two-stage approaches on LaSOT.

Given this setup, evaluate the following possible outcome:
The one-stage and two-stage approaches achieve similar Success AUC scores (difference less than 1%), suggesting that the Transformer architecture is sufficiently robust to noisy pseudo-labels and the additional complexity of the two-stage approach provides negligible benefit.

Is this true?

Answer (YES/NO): NO